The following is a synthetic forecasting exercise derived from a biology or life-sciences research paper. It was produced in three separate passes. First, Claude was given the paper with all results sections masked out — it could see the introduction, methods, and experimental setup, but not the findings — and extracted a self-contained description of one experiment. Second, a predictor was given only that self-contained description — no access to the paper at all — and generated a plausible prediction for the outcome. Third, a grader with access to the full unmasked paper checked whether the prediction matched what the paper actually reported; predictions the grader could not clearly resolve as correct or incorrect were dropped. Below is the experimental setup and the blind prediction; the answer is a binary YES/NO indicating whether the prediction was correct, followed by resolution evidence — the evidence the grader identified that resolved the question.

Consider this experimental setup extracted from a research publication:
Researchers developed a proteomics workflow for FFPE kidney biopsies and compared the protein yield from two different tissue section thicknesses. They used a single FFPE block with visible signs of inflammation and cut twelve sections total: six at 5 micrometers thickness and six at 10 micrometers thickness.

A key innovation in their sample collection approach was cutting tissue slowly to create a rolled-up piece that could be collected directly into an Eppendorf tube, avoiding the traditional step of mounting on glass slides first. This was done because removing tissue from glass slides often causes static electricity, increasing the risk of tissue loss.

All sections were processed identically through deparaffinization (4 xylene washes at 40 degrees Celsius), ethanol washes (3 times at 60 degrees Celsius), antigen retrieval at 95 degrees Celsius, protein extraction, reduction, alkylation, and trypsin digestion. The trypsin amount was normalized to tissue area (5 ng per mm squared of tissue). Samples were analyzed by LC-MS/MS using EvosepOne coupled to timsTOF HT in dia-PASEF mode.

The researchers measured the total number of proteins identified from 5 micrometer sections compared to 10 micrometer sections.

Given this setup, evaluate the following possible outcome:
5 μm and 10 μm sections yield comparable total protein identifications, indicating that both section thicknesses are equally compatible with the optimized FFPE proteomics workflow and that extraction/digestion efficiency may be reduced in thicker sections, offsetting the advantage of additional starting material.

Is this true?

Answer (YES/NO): NO